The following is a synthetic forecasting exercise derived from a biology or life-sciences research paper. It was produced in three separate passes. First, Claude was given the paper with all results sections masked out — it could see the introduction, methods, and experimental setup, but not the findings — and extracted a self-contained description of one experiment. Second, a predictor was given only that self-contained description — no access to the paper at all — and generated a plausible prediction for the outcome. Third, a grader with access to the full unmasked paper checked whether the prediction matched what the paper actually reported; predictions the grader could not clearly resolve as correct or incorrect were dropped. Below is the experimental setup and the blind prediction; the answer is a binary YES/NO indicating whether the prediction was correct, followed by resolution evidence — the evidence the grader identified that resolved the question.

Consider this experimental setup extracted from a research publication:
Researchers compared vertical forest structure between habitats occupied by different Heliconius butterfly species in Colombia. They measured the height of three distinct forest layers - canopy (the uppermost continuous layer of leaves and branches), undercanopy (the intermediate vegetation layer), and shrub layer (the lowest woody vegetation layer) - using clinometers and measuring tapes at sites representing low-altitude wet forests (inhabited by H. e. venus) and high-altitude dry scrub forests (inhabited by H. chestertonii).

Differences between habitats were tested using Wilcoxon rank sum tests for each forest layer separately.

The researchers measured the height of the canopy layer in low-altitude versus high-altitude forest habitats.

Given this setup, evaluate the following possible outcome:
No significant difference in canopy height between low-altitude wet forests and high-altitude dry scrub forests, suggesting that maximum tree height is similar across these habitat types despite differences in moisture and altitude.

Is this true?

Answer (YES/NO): YES